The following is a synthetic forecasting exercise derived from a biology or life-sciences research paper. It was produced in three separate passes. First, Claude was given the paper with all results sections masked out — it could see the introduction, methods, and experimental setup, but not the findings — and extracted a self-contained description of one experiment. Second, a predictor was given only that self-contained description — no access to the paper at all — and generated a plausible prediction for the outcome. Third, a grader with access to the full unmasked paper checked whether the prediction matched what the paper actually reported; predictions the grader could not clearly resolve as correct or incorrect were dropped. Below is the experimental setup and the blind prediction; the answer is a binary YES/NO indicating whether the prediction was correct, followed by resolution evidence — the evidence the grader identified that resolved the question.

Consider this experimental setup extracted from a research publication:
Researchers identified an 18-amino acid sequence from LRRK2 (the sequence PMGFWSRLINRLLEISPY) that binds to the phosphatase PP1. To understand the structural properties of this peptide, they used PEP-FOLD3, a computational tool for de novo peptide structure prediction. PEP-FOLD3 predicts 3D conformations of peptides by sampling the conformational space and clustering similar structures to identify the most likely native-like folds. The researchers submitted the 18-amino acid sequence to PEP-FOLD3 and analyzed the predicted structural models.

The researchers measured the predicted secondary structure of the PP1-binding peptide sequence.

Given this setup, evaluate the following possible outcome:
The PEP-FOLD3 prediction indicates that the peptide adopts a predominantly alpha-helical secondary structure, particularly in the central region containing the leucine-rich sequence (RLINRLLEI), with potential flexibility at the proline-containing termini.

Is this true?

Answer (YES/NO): YES